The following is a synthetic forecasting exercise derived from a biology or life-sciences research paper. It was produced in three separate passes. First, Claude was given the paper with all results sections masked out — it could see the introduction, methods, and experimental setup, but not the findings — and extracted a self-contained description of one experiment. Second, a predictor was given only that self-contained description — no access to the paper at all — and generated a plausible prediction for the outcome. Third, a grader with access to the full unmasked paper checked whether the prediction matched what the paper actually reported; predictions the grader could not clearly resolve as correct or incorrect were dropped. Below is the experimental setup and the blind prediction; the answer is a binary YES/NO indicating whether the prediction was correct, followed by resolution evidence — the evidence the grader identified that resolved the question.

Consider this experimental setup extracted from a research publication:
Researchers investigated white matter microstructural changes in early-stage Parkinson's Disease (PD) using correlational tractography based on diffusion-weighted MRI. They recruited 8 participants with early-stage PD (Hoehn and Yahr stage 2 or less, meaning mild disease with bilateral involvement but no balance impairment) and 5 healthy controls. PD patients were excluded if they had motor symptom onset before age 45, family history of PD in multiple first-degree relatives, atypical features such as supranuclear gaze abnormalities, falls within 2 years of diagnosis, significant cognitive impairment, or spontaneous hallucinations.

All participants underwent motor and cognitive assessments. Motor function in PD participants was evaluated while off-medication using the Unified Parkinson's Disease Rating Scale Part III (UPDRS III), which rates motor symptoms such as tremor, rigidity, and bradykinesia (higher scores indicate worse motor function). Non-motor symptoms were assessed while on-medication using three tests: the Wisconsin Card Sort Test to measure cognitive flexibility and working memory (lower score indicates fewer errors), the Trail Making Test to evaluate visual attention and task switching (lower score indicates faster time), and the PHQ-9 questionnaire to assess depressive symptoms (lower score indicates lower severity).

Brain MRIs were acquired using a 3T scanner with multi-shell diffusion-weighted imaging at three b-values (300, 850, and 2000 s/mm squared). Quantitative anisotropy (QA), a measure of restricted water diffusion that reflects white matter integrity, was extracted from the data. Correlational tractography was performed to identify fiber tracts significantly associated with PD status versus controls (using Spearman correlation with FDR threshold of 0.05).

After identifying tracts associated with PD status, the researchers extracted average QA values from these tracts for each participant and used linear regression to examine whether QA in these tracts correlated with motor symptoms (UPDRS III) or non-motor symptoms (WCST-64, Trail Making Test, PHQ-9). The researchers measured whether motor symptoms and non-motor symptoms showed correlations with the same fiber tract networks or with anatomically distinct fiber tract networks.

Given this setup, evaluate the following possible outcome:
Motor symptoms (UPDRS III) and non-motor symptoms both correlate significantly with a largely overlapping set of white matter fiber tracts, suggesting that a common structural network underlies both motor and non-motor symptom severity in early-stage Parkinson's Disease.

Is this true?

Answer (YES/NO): NO